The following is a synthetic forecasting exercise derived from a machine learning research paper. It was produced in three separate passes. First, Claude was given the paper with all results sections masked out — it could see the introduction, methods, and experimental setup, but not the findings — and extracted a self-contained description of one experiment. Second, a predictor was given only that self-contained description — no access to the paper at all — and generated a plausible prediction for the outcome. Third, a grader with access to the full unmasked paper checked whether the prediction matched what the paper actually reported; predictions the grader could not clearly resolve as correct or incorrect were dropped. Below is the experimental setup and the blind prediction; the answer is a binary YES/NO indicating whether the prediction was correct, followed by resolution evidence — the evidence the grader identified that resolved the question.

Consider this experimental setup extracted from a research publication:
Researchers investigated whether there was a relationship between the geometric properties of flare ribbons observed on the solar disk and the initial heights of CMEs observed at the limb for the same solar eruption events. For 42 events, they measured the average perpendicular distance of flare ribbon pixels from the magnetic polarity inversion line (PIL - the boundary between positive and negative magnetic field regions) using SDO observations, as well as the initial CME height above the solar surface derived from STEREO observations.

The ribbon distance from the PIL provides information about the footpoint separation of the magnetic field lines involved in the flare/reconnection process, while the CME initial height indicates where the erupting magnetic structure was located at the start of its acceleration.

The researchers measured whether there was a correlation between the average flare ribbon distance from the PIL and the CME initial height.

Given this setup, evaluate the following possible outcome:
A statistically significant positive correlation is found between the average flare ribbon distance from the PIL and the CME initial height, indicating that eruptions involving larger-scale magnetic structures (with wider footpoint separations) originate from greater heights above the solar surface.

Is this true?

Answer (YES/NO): YES